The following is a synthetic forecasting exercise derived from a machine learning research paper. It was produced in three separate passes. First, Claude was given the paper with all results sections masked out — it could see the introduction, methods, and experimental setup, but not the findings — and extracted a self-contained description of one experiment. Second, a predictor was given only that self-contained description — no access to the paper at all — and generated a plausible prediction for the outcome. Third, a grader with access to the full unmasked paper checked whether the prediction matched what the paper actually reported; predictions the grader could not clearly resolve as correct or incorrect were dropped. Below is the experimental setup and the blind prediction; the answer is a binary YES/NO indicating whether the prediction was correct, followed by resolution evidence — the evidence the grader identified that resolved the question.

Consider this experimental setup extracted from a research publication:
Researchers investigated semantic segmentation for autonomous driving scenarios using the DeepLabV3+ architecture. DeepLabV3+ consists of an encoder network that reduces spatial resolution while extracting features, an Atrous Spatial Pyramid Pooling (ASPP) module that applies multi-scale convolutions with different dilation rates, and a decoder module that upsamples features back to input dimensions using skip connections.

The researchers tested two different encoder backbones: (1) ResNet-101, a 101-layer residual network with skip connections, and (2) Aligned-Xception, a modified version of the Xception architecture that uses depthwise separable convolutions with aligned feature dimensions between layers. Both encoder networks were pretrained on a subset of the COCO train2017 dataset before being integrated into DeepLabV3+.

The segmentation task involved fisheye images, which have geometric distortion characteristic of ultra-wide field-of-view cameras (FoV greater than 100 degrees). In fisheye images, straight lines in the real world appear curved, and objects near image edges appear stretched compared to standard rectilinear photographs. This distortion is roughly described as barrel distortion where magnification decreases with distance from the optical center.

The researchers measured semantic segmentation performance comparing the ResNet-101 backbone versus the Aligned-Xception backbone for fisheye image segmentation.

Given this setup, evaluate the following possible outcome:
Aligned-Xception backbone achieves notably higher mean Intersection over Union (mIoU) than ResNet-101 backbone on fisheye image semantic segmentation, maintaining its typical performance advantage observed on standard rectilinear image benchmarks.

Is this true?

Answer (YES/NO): NO